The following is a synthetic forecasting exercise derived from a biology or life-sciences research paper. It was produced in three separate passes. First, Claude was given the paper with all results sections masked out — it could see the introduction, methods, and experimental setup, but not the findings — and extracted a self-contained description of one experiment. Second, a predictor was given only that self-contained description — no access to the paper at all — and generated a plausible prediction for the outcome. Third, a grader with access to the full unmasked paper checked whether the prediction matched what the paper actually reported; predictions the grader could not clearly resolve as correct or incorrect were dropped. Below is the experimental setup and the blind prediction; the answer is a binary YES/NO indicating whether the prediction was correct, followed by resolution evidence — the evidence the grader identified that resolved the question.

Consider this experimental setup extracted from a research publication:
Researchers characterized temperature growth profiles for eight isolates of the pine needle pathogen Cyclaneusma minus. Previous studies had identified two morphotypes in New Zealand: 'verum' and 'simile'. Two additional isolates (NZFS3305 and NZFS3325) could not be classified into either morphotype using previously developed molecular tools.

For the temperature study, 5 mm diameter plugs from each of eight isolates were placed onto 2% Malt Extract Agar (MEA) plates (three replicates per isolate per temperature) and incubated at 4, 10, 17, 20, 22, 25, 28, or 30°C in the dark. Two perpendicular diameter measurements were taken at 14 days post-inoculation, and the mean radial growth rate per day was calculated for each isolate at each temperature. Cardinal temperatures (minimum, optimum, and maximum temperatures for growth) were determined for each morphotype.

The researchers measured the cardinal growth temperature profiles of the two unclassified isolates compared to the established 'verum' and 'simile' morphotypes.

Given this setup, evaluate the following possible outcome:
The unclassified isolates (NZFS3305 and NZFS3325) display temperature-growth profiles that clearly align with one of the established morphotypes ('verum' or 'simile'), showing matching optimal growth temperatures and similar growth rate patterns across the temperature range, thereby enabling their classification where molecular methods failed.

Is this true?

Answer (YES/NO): NO